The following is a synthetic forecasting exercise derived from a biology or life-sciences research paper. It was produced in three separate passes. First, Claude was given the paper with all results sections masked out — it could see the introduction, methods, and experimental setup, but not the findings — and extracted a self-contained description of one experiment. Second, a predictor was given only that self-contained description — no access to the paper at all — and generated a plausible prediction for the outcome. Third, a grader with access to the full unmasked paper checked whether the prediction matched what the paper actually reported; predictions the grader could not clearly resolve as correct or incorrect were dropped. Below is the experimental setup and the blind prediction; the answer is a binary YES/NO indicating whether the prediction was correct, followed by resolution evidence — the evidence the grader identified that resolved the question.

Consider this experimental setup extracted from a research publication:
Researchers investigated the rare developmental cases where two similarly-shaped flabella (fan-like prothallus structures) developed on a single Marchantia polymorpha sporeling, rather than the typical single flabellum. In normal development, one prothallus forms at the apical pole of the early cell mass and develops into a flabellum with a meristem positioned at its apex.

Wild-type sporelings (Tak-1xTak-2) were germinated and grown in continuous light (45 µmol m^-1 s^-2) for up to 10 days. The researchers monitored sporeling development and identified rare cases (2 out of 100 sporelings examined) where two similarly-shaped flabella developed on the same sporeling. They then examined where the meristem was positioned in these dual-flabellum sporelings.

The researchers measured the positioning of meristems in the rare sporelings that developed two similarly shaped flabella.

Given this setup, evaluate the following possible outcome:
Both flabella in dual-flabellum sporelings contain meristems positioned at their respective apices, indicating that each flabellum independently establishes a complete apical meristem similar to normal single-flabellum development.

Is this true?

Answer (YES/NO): NO